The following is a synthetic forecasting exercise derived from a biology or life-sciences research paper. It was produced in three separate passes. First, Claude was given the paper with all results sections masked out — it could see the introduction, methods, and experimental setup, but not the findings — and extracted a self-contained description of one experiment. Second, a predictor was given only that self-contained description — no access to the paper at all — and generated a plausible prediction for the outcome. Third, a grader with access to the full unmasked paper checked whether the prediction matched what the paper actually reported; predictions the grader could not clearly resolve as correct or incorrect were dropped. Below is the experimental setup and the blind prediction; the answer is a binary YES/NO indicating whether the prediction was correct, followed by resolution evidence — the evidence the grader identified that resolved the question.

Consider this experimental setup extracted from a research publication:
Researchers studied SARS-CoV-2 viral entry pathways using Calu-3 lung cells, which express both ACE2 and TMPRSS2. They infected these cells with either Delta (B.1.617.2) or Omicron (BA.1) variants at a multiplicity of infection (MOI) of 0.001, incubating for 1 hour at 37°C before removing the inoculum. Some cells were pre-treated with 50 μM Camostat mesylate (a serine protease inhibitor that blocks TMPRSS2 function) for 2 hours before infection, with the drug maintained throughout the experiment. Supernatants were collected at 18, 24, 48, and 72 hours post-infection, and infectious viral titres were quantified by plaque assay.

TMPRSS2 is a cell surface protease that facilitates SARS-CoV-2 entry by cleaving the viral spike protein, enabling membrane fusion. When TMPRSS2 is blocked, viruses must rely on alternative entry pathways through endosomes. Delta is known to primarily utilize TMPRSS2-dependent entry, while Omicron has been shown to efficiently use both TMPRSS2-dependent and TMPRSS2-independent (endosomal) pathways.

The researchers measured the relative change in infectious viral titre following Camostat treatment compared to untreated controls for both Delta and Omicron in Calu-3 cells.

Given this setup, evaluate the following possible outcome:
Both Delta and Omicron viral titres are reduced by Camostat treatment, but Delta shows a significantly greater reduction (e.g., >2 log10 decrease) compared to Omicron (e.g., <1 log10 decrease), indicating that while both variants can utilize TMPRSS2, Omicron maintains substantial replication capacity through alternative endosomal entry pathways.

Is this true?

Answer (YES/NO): NO